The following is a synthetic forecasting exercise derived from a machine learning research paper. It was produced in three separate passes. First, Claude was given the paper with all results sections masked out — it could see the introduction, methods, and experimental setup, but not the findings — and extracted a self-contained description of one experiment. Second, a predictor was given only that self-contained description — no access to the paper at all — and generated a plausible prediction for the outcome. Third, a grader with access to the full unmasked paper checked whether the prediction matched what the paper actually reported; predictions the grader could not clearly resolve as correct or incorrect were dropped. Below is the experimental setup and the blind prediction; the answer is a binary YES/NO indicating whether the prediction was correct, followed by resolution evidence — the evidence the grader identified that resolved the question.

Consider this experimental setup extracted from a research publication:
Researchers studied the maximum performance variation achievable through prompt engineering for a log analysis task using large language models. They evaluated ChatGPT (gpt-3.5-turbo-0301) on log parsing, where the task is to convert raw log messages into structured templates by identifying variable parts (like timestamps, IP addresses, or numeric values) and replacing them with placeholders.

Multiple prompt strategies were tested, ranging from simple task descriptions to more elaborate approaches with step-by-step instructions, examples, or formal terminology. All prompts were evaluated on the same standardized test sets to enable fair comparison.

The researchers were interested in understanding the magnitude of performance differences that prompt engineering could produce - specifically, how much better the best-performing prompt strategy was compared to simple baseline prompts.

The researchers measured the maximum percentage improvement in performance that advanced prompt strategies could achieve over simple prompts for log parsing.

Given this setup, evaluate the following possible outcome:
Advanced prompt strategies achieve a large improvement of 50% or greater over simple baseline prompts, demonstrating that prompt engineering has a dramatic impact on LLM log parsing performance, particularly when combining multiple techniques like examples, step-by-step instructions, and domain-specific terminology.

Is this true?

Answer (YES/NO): YES